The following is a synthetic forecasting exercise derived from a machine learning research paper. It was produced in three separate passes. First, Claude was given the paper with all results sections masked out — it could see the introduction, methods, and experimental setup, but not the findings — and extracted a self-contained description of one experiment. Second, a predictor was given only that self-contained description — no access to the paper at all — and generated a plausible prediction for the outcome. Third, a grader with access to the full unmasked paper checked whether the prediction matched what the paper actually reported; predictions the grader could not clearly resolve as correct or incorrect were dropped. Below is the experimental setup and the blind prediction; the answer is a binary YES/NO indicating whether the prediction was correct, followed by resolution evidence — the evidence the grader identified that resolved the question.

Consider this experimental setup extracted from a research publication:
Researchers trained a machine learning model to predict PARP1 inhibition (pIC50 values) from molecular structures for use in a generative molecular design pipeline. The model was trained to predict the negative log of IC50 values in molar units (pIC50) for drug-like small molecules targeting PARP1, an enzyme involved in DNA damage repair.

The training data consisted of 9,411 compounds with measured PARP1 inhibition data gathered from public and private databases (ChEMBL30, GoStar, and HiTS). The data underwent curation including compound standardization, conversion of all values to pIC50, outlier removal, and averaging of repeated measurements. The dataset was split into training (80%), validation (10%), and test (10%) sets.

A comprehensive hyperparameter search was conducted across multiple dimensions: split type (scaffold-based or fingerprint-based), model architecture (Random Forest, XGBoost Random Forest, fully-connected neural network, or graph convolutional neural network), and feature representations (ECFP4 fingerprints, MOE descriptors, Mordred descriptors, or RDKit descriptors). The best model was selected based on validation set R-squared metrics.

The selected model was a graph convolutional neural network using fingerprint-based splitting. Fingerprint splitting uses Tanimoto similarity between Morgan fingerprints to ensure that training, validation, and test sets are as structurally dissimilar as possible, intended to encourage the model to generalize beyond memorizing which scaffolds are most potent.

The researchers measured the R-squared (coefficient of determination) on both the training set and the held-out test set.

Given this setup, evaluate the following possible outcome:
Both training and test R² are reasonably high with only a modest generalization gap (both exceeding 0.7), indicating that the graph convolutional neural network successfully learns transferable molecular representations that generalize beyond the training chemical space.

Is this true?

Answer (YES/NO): NO